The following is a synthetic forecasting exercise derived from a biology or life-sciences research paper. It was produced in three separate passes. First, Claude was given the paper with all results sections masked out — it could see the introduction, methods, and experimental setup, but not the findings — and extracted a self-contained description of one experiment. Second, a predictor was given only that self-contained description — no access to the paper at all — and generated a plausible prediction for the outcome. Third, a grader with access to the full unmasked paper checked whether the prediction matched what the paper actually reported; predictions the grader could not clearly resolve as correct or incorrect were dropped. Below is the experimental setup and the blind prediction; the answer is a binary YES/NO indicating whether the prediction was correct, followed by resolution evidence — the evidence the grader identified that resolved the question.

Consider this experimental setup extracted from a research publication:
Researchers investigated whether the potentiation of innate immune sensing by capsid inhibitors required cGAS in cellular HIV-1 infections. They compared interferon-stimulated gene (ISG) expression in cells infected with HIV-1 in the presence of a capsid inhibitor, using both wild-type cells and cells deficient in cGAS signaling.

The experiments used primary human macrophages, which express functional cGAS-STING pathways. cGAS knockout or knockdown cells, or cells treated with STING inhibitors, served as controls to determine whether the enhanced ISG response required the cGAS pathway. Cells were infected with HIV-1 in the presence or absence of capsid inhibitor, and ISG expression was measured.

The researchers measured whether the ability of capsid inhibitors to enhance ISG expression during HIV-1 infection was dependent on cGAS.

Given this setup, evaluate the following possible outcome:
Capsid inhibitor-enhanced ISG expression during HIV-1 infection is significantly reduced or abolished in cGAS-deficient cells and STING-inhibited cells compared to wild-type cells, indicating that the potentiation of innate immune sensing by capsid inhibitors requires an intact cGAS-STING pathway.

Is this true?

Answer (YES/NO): YES